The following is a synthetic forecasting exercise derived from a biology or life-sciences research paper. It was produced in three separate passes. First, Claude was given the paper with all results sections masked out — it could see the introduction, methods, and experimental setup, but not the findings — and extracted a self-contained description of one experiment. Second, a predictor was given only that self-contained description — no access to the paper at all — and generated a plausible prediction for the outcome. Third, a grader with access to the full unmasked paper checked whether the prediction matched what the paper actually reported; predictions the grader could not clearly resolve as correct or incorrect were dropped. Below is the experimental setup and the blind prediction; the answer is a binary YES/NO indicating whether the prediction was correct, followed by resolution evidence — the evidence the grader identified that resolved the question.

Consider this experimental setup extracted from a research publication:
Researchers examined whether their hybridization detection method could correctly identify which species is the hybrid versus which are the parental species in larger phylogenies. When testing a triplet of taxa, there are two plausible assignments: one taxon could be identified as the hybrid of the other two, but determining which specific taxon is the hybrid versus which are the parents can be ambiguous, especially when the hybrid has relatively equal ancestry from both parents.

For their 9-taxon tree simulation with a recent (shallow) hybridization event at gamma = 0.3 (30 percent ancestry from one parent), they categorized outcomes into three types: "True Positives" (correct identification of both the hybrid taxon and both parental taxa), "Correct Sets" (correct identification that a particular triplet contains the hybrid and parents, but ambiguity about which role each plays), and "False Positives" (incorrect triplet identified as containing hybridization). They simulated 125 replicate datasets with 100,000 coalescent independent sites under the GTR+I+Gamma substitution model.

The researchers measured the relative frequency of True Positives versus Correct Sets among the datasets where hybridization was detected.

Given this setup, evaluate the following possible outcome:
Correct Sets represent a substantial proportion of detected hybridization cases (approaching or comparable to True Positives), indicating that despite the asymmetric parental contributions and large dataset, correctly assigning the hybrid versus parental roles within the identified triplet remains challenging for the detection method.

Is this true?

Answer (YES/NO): NO